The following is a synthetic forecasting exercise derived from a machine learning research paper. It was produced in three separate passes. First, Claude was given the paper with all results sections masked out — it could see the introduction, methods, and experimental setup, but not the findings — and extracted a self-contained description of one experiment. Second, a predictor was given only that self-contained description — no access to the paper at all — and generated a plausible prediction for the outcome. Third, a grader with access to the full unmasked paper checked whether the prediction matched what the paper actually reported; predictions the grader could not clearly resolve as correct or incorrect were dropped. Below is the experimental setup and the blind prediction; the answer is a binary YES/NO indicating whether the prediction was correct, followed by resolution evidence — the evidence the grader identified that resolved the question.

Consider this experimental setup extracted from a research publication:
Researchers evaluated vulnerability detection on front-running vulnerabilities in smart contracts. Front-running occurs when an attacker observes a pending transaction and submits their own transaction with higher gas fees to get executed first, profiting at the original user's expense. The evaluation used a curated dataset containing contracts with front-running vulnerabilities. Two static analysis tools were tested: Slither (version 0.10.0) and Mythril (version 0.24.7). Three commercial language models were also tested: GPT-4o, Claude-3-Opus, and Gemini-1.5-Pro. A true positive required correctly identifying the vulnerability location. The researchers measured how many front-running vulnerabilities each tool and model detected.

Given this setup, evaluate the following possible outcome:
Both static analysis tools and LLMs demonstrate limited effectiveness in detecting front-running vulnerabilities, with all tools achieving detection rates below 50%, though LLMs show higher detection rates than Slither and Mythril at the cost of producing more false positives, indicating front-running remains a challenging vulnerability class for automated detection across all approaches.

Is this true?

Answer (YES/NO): NO